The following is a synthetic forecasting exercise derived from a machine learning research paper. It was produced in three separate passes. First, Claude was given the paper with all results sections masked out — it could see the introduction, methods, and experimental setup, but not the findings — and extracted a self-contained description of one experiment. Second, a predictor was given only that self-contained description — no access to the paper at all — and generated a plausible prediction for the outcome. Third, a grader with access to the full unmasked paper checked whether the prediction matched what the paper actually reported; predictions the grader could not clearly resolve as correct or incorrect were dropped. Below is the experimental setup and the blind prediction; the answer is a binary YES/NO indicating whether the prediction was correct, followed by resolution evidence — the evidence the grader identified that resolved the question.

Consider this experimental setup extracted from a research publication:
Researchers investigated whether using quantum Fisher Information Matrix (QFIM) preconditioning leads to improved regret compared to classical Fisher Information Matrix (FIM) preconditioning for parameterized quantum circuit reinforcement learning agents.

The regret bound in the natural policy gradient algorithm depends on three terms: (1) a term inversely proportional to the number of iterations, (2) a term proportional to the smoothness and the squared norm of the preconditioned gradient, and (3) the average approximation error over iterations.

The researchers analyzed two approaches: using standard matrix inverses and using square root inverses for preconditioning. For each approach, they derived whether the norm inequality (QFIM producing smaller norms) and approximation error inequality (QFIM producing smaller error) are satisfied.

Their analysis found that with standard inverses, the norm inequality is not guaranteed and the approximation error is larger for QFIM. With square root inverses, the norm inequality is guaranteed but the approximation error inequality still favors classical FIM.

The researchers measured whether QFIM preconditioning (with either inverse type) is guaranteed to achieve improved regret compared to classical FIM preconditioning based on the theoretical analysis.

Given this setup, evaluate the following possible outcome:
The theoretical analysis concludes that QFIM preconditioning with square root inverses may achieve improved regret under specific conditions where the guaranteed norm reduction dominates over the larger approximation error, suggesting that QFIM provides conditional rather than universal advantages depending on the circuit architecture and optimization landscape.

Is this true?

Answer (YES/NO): YES